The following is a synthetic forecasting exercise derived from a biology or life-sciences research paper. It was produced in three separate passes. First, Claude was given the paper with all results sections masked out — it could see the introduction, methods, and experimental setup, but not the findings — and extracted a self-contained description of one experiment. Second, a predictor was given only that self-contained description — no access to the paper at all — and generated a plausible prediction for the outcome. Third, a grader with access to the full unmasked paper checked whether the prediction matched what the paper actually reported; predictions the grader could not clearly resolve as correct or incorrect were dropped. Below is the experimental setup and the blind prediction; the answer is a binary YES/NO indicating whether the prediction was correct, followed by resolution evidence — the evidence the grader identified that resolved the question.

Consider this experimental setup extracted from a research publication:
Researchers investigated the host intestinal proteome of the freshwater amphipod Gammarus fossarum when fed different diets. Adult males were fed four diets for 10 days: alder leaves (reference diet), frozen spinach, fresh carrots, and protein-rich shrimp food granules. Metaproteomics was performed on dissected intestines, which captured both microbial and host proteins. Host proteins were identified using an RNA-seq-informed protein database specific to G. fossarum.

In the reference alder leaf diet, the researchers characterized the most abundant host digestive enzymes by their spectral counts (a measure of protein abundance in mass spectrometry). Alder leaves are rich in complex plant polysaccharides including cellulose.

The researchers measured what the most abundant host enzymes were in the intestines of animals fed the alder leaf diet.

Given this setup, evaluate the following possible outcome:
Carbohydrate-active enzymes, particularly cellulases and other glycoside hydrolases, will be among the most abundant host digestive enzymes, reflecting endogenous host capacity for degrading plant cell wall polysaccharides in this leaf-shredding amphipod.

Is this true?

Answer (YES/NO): YES